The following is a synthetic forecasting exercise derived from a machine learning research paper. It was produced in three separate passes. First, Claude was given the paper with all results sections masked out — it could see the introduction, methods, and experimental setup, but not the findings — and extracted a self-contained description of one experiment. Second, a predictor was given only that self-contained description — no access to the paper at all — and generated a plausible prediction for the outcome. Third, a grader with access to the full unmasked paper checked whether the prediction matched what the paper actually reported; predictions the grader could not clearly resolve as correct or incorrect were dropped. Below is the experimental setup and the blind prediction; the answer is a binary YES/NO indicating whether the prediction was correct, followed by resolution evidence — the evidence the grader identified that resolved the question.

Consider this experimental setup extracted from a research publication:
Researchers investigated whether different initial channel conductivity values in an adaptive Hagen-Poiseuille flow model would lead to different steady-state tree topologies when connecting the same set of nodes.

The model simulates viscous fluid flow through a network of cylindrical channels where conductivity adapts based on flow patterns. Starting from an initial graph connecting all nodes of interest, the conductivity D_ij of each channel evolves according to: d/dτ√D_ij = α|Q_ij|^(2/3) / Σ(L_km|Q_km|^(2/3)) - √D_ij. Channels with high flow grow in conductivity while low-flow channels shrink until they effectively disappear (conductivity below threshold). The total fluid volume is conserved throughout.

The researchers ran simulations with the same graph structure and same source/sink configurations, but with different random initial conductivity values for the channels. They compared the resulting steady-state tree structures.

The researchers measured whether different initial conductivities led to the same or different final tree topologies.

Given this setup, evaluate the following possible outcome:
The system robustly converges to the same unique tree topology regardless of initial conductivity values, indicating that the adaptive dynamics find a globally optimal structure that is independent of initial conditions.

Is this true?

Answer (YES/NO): NO